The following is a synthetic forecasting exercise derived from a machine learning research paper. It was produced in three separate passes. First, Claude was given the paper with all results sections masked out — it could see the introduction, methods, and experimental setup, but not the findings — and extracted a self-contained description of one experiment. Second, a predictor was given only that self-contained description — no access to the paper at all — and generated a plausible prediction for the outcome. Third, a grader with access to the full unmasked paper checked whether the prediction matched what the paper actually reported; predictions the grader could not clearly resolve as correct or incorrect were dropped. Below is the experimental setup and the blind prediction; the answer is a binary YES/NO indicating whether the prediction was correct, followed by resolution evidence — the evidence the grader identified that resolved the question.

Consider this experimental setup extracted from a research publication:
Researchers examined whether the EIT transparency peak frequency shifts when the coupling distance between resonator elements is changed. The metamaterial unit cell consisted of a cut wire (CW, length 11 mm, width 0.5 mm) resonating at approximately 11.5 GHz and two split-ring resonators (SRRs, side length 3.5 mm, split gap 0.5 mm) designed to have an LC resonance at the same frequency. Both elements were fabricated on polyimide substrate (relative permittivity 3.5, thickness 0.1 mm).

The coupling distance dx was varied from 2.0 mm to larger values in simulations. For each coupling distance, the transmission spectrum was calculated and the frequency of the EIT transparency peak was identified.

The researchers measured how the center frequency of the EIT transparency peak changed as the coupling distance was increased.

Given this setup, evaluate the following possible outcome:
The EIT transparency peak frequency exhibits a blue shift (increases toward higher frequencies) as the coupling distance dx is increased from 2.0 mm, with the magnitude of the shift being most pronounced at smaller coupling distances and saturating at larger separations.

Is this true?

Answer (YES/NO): NO